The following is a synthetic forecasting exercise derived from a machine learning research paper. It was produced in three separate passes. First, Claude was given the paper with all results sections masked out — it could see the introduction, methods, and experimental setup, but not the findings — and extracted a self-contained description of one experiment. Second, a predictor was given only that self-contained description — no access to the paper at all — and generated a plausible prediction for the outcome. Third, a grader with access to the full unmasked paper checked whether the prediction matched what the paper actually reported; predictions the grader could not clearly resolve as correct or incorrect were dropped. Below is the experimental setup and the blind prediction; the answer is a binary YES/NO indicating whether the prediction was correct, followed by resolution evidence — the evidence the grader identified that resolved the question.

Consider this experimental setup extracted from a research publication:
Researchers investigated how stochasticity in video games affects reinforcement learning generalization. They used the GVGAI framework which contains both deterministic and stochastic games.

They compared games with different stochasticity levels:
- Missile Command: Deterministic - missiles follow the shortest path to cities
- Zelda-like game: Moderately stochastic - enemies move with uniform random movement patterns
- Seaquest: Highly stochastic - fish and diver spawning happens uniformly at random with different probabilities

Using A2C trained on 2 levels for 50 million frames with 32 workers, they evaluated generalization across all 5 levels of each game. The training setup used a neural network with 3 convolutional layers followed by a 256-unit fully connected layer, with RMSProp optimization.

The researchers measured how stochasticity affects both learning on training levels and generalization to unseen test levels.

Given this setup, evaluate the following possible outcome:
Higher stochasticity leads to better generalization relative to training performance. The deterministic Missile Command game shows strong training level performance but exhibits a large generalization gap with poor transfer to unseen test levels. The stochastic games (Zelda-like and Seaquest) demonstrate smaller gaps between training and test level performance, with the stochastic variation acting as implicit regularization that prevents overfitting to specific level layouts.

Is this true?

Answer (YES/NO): NO